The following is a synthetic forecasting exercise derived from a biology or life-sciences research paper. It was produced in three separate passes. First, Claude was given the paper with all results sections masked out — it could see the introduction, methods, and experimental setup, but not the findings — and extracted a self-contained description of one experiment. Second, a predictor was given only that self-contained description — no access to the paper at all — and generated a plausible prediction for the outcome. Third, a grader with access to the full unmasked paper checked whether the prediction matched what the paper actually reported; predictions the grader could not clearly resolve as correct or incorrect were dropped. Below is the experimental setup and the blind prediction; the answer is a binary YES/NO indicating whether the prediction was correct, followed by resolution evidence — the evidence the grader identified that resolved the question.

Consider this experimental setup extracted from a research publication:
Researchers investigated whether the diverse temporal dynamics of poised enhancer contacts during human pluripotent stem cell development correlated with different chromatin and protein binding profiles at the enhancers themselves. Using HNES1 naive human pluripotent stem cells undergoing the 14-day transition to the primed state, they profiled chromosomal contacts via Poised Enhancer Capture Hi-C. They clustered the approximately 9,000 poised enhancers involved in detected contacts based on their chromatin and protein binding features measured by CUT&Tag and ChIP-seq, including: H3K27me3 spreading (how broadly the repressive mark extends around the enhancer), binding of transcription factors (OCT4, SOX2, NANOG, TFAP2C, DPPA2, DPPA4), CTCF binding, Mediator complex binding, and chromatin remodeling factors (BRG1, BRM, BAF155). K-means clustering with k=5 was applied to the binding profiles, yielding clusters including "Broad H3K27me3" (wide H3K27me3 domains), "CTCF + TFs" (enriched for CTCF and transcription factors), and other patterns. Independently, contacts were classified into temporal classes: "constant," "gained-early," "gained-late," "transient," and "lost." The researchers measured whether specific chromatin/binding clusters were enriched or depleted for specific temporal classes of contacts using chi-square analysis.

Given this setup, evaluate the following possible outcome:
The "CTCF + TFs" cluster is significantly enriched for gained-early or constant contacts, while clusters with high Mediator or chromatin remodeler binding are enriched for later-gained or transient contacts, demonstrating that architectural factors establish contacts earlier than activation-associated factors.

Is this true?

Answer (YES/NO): NO